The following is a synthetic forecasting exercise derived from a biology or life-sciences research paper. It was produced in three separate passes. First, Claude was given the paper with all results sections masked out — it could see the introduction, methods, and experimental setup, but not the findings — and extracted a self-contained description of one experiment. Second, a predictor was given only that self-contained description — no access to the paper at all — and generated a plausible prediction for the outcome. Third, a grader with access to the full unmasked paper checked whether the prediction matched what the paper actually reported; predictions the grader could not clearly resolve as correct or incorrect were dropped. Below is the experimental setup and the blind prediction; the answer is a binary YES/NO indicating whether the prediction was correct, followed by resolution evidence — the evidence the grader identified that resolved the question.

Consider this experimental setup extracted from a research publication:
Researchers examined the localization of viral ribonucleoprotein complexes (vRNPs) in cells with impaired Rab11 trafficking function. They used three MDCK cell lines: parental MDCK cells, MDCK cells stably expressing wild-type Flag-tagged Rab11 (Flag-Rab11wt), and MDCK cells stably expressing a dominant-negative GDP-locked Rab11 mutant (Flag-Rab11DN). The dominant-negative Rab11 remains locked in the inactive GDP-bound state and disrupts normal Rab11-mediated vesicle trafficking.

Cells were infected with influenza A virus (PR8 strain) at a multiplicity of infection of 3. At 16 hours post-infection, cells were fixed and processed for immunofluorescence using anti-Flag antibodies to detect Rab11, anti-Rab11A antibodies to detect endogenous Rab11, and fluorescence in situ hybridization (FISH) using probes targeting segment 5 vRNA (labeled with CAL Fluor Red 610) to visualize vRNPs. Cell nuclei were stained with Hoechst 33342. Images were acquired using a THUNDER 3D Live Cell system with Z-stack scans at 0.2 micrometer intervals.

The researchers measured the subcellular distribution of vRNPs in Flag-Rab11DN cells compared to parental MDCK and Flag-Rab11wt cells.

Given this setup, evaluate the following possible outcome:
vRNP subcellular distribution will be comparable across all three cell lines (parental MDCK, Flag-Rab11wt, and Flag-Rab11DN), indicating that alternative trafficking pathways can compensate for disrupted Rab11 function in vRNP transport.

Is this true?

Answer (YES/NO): YES